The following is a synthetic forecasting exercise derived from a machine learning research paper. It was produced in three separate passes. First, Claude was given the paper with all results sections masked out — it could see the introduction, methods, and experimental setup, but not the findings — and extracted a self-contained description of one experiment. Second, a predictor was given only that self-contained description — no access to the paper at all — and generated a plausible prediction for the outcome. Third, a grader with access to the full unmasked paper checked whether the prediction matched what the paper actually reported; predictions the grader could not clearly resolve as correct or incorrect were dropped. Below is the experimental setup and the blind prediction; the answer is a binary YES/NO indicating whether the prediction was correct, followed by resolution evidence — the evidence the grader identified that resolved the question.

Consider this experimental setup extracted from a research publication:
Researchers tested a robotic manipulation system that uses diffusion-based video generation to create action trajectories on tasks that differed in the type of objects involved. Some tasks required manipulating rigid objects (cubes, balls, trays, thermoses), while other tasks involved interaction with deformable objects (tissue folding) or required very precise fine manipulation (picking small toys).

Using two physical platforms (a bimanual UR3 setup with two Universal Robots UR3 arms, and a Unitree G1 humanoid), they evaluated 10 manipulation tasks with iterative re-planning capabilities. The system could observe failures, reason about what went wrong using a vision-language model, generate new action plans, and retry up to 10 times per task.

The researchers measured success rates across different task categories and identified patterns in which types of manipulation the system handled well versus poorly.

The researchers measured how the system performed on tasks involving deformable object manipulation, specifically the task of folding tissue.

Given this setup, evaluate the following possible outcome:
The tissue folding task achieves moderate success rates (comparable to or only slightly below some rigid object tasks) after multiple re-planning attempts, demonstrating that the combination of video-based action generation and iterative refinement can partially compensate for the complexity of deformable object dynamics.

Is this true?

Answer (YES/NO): NO